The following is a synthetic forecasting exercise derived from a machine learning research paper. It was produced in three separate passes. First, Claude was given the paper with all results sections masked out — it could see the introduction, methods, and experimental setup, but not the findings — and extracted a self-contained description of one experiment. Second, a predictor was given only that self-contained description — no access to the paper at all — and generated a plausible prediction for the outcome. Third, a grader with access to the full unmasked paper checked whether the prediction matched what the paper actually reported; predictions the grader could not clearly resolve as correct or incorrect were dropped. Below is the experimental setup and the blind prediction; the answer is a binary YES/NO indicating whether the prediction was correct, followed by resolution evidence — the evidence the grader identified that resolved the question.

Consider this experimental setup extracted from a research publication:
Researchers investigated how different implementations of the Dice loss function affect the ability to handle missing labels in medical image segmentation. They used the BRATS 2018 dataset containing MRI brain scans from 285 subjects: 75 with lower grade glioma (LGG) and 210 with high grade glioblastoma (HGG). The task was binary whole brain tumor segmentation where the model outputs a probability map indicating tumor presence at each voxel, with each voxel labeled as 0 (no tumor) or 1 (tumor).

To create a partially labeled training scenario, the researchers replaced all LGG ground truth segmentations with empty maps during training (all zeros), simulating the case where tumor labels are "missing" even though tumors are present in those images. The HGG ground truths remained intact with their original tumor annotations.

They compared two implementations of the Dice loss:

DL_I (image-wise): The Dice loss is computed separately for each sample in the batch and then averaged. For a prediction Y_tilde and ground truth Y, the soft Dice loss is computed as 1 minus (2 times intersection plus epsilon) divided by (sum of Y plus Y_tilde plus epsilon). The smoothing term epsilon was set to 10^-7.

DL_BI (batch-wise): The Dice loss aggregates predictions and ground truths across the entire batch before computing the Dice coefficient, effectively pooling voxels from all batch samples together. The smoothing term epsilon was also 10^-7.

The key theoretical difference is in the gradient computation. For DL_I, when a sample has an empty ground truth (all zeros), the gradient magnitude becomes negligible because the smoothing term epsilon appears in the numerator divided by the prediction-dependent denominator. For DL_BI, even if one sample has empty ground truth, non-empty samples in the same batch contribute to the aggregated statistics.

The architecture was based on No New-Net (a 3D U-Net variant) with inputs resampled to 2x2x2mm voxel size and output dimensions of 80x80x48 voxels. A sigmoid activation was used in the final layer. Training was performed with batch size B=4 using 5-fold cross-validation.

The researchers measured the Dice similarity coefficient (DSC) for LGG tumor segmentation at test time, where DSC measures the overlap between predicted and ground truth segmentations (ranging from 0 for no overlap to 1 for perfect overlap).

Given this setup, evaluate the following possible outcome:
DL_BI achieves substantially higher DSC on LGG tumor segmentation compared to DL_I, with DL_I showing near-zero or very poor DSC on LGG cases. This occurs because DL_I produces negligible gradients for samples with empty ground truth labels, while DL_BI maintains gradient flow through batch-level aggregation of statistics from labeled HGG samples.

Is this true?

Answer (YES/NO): NO